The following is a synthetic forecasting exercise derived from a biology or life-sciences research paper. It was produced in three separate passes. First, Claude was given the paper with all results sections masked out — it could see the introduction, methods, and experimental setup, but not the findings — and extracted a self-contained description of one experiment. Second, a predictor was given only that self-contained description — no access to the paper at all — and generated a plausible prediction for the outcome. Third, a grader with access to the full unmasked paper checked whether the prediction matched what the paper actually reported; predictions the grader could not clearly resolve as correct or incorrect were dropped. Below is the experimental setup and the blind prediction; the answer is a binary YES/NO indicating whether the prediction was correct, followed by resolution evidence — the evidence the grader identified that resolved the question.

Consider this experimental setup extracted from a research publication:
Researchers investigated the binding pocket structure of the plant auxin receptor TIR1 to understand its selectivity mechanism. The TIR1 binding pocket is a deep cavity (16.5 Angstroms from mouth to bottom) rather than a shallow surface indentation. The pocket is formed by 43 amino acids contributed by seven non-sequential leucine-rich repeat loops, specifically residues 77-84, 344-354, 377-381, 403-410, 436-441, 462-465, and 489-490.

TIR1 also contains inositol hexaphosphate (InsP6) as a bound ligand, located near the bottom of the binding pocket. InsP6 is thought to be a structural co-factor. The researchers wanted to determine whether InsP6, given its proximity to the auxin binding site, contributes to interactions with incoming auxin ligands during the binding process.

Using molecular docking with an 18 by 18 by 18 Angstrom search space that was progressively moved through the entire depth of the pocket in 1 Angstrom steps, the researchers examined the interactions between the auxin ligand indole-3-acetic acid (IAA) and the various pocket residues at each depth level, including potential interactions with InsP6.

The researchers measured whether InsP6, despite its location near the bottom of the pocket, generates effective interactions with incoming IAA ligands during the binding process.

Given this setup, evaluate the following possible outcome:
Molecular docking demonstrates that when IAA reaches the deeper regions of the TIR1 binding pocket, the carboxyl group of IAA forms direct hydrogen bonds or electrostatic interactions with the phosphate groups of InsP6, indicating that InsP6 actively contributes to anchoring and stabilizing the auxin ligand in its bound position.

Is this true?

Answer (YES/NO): NO